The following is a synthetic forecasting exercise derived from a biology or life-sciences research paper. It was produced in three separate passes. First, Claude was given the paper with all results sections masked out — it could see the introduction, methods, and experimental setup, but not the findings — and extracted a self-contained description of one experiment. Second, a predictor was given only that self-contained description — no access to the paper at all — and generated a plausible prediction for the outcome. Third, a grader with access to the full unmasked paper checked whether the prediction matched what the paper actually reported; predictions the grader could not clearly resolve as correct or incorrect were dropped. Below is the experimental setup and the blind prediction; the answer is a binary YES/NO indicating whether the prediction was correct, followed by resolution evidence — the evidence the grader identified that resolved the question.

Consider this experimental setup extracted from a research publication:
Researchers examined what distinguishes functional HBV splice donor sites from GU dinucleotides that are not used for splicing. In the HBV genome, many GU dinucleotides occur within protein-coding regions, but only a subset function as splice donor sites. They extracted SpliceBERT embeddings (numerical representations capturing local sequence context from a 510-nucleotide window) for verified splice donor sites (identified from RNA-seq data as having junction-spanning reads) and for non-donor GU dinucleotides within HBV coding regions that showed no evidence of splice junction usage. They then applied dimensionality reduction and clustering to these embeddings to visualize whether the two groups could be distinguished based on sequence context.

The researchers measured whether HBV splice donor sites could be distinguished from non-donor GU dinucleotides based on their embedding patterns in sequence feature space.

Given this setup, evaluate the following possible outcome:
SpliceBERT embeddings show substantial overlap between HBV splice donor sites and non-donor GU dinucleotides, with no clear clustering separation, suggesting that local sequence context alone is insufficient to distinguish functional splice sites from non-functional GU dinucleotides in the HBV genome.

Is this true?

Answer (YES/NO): YES